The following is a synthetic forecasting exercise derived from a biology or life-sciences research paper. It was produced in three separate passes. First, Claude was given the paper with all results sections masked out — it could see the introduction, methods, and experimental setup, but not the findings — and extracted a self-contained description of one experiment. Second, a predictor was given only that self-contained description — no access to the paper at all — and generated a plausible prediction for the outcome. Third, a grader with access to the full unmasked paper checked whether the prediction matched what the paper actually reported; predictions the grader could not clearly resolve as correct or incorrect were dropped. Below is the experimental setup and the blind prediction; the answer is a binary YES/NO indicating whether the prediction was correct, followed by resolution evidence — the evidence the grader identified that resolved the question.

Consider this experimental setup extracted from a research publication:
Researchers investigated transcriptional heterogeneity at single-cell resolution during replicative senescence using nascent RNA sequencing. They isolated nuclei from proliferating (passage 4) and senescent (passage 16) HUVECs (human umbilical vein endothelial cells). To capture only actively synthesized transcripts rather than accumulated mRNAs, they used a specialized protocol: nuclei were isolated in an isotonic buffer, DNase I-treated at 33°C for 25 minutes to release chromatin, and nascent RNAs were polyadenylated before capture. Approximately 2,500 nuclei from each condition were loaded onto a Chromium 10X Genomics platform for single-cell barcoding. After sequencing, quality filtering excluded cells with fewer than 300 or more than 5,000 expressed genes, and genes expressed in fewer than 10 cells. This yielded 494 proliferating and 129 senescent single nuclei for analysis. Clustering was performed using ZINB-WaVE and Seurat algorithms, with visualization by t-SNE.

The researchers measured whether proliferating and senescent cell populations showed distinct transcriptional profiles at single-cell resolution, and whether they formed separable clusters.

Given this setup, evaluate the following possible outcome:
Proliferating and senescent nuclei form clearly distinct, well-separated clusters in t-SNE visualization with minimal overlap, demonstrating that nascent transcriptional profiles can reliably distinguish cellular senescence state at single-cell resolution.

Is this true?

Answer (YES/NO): YES